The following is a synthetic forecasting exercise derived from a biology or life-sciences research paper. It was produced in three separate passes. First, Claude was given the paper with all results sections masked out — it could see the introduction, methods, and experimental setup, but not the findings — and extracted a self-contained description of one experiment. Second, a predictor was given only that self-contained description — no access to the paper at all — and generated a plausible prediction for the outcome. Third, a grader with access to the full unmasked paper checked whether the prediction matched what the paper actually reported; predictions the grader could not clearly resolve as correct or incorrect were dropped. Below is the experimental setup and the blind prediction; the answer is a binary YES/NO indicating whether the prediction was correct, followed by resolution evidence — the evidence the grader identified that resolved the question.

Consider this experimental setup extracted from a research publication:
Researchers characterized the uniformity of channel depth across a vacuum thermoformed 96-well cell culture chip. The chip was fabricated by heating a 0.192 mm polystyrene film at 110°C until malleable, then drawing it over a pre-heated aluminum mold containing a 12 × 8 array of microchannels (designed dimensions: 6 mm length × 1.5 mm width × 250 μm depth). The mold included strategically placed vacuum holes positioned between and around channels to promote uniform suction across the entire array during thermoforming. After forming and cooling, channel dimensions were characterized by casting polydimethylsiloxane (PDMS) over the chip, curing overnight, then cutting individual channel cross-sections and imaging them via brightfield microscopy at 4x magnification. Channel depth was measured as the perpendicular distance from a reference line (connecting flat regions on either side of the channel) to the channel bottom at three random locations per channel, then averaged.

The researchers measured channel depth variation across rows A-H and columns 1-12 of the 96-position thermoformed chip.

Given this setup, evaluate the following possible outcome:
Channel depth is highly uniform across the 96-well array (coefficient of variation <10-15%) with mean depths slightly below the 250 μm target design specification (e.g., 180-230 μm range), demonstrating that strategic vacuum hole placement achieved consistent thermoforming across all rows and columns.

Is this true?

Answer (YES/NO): NO